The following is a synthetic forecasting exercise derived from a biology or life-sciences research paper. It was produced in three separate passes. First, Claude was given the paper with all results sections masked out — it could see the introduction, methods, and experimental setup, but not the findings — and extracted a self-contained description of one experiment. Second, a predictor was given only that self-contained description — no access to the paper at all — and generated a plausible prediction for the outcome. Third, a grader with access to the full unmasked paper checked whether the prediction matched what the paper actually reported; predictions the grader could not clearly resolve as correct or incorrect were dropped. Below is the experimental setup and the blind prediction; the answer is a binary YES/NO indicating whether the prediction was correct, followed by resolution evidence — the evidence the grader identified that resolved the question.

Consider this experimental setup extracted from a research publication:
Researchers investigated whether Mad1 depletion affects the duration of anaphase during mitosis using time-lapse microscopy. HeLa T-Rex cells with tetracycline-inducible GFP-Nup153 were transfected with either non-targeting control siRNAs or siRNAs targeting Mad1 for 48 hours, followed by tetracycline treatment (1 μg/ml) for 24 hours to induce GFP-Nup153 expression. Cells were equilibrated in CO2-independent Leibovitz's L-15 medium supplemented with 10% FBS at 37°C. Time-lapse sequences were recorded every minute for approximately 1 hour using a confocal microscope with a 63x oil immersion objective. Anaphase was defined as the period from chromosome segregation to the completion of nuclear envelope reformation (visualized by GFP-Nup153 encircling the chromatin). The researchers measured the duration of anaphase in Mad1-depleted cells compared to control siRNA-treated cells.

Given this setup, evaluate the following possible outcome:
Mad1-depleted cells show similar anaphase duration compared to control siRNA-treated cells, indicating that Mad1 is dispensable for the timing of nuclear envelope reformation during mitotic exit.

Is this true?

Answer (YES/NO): NO